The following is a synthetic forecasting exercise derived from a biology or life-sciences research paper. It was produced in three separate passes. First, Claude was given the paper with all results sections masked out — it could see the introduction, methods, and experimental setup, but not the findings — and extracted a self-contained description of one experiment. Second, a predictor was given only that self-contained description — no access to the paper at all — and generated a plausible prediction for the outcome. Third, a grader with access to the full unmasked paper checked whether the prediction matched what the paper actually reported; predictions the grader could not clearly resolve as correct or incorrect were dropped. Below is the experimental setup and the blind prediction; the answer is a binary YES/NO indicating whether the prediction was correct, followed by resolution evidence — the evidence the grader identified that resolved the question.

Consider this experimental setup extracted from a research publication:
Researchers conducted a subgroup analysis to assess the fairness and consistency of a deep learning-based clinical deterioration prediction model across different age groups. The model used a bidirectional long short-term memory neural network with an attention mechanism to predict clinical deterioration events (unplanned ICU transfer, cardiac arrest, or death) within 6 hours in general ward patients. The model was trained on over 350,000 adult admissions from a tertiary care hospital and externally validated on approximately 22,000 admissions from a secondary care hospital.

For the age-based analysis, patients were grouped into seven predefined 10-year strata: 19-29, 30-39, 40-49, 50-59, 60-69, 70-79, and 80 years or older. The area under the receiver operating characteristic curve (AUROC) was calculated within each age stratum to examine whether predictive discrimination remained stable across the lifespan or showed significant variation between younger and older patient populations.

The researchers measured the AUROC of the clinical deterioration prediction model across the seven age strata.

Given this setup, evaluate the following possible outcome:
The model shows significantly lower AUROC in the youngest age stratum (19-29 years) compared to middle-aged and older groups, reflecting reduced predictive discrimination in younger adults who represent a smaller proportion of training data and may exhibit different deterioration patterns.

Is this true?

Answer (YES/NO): NO